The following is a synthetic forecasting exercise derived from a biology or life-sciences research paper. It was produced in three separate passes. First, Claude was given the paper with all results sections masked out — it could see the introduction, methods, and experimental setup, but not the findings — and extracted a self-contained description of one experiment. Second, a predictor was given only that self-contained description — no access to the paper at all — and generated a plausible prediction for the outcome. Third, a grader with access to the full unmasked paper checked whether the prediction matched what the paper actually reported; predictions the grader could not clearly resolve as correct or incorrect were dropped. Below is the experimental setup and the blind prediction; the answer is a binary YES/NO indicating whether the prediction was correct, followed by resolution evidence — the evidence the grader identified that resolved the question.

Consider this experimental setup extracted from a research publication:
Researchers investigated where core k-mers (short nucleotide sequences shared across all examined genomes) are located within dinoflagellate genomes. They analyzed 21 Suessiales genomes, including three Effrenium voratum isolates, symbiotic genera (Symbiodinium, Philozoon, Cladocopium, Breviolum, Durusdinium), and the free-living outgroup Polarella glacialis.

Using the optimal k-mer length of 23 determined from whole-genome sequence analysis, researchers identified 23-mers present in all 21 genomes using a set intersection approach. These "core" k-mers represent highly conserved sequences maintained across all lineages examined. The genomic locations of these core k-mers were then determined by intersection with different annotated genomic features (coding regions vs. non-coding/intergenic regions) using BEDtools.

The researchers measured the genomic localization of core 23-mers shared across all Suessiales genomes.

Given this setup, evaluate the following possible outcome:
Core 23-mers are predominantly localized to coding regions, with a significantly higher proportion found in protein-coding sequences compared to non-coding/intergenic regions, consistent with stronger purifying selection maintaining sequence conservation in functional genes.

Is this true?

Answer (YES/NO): NO